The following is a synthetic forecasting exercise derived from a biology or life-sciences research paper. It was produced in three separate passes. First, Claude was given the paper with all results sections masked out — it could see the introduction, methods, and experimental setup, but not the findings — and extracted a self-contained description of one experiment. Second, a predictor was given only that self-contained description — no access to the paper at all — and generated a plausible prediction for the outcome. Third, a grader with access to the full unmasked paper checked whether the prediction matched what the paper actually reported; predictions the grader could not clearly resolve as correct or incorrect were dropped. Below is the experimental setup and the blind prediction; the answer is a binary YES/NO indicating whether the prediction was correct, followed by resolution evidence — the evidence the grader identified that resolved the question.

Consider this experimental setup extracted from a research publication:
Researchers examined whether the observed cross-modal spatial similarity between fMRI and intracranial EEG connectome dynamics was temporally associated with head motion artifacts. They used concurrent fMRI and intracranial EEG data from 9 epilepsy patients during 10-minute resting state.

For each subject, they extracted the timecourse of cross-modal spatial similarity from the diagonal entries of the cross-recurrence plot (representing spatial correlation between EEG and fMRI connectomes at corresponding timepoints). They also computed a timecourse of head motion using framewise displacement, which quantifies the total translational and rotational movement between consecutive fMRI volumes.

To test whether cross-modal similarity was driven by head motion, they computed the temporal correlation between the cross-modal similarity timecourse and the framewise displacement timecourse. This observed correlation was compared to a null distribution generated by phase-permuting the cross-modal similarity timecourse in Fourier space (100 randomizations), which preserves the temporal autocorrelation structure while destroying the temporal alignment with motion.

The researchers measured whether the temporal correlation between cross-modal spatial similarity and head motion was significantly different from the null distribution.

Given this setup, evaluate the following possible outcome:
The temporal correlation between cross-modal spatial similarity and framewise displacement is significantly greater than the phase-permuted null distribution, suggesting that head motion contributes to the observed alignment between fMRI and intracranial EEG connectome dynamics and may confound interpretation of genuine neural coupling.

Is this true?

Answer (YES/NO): NO